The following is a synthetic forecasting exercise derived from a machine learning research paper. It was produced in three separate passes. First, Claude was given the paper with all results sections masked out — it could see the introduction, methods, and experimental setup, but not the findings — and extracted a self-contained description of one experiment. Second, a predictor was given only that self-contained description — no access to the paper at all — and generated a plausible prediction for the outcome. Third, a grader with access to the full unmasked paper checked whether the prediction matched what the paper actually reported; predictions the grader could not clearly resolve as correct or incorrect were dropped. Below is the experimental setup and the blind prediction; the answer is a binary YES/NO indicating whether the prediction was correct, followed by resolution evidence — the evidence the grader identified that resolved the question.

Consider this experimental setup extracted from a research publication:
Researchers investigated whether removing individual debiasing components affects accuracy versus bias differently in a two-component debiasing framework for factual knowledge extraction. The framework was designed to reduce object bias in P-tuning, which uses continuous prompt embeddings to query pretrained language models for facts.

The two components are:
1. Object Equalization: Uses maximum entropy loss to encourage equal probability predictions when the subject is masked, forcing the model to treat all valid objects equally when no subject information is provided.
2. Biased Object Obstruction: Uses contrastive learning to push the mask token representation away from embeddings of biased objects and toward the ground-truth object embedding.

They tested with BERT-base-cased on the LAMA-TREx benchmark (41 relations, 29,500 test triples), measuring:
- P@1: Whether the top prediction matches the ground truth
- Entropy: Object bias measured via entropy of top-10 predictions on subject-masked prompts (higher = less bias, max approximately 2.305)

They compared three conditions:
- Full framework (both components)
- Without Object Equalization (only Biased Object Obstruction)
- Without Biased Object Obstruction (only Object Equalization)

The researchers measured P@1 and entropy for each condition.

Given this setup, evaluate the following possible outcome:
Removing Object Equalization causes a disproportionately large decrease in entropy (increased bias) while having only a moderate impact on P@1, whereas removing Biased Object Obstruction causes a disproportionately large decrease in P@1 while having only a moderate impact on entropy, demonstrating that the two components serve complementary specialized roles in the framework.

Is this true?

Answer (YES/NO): NO